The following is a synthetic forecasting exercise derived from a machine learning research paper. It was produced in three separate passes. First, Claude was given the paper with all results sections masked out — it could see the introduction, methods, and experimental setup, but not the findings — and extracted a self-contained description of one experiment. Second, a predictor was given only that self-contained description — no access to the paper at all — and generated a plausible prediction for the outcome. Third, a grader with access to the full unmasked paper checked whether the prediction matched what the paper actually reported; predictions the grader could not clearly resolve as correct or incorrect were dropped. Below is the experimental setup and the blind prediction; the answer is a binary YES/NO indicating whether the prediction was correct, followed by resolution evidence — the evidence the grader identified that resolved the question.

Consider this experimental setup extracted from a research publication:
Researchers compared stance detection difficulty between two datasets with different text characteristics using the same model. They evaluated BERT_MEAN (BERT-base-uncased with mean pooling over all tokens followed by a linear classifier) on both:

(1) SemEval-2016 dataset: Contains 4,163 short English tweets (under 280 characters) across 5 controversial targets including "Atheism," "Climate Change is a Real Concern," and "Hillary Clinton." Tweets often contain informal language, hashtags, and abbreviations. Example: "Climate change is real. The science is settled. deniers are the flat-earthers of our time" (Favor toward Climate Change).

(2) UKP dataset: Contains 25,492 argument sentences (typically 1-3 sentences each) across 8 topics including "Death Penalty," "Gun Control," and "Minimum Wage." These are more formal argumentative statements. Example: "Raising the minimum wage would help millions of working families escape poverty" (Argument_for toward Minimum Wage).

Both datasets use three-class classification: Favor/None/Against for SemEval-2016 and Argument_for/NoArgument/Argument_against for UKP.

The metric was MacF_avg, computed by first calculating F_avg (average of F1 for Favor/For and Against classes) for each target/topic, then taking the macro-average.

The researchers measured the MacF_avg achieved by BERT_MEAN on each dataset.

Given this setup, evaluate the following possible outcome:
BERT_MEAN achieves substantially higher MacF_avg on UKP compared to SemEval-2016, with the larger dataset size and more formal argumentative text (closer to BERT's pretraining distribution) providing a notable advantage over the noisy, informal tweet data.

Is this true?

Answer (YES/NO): NO